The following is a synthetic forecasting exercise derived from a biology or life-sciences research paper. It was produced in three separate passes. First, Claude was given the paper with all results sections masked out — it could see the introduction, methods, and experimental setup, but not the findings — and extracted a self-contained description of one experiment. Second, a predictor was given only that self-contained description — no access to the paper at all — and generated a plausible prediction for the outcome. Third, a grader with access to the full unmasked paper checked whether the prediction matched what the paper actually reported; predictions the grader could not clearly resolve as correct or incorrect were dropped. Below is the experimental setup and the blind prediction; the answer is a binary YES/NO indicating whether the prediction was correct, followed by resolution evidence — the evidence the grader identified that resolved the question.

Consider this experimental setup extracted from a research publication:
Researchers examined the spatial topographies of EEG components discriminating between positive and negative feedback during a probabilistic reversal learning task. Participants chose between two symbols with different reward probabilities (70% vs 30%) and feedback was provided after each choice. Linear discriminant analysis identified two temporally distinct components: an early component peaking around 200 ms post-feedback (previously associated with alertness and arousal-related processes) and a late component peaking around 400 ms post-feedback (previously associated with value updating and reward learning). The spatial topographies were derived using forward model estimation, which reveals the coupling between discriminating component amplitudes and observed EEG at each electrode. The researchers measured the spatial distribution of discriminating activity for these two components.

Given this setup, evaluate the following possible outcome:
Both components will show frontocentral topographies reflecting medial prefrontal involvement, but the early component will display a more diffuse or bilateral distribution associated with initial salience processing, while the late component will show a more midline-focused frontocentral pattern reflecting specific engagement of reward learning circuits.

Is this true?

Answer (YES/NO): NO